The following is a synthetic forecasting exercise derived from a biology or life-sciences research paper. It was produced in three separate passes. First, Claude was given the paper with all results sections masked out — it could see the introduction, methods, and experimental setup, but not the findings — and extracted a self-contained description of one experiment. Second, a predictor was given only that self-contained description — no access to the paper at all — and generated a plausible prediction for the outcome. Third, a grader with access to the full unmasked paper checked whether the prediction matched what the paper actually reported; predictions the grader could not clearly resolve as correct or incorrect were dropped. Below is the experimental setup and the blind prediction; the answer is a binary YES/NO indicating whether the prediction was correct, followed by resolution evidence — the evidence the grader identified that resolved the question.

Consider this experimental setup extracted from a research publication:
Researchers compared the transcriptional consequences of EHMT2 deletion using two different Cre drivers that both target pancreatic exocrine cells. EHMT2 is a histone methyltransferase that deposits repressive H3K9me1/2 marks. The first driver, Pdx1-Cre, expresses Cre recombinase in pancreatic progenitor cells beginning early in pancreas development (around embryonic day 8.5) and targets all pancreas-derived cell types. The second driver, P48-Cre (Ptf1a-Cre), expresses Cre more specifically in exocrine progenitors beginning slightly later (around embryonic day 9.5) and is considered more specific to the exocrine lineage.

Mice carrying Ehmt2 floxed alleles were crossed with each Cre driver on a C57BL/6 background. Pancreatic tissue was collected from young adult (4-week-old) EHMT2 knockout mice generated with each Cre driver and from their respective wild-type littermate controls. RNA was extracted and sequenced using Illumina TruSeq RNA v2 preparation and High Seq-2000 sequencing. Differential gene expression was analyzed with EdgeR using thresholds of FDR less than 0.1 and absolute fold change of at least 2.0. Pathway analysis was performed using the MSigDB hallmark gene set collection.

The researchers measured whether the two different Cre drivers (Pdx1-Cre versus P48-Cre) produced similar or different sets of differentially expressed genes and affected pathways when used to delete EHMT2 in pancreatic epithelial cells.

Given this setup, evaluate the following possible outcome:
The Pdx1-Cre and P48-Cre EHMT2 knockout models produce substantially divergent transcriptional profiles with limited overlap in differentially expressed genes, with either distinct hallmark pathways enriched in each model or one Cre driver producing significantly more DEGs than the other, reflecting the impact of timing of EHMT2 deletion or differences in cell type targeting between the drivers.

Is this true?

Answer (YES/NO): NO